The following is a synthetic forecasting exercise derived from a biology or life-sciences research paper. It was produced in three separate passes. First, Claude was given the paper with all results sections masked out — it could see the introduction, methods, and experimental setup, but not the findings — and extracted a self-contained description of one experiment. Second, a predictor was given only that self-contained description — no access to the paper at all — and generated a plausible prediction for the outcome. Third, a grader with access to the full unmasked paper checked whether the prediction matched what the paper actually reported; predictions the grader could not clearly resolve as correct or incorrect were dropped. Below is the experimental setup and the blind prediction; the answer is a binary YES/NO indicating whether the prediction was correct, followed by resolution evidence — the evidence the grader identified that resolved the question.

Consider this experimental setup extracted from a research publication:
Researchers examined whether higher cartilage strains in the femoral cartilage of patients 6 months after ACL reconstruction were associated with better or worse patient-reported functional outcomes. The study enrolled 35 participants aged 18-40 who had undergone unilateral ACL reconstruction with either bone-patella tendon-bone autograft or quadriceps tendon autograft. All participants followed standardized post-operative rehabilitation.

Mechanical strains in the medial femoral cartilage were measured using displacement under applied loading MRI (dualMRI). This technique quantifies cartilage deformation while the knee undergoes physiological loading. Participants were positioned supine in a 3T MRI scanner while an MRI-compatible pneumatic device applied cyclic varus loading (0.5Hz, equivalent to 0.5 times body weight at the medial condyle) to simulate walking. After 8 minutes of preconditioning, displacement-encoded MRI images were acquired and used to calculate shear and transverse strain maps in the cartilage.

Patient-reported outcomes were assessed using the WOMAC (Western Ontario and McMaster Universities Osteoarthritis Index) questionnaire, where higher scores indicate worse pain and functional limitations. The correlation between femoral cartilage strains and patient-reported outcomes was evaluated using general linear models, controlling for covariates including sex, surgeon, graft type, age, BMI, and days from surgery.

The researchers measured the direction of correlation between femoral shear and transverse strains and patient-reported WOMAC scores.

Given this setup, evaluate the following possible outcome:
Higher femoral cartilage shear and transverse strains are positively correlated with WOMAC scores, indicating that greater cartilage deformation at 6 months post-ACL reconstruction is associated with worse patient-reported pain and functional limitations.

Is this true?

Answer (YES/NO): YES